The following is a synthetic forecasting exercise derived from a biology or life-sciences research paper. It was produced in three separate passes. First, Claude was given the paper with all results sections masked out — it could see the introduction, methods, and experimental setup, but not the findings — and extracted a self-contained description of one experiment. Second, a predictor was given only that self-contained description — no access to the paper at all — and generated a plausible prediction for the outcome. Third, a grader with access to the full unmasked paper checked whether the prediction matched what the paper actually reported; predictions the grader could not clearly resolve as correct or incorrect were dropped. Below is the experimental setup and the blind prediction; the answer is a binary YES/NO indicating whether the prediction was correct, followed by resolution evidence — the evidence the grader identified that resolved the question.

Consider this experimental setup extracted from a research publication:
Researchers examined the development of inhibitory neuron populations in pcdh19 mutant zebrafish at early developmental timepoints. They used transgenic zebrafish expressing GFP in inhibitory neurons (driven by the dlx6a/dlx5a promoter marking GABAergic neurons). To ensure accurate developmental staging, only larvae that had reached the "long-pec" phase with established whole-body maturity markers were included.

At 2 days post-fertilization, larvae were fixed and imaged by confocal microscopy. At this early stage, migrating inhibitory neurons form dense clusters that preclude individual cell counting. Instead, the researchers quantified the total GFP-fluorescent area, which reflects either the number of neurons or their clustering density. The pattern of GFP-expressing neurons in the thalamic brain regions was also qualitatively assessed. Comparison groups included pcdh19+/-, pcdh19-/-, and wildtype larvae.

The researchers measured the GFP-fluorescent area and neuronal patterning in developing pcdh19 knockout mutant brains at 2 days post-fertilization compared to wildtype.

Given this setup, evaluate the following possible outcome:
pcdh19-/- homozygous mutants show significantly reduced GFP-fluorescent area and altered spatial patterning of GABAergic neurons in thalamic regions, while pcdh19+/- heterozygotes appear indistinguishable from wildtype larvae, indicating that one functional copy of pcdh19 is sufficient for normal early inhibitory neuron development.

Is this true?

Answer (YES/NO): NO